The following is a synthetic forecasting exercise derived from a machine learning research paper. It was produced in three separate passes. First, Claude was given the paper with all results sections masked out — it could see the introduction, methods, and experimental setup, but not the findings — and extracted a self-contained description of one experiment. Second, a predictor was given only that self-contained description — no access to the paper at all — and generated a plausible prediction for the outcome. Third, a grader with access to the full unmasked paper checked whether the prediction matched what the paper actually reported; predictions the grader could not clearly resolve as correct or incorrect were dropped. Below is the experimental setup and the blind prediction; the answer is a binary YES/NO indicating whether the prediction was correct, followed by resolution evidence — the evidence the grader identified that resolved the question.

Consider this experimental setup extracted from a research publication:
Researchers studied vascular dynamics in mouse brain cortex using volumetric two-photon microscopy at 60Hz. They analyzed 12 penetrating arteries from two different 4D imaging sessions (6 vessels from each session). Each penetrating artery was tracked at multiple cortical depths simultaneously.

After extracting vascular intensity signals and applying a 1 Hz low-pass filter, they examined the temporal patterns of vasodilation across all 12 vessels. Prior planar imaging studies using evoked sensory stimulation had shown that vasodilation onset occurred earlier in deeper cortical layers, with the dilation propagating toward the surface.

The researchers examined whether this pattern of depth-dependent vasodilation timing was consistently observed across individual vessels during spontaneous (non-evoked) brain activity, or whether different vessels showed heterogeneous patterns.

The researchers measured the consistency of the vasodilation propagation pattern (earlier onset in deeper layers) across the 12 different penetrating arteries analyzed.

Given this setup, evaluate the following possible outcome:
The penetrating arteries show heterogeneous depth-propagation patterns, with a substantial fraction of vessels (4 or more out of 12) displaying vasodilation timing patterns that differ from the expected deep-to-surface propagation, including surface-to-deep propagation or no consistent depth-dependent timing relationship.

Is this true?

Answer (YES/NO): NO